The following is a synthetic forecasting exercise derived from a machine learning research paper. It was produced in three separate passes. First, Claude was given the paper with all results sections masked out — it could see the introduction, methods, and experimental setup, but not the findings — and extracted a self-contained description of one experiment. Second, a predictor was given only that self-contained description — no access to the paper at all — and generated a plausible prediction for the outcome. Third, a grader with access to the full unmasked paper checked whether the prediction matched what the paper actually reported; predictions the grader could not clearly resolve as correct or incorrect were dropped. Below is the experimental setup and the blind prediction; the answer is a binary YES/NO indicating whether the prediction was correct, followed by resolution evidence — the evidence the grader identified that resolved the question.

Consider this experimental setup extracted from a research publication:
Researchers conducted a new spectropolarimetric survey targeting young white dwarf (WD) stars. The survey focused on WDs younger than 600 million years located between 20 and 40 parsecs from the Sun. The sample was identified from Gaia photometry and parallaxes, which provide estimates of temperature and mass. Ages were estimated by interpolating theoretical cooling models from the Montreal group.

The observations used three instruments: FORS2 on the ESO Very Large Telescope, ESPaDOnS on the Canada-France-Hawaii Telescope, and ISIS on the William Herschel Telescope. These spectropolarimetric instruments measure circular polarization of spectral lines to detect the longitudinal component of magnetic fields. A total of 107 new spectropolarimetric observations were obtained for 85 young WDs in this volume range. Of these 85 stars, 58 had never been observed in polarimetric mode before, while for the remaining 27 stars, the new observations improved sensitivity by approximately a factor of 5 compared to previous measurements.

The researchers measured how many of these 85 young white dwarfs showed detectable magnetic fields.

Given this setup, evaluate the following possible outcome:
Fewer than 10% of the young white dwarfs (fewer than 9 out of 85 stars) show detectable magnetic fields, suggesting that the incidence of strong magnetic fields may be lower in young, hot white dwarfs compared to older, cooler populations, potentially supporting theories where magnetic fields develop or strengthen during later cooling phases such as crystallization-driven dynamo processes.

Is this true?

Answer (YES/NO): YES